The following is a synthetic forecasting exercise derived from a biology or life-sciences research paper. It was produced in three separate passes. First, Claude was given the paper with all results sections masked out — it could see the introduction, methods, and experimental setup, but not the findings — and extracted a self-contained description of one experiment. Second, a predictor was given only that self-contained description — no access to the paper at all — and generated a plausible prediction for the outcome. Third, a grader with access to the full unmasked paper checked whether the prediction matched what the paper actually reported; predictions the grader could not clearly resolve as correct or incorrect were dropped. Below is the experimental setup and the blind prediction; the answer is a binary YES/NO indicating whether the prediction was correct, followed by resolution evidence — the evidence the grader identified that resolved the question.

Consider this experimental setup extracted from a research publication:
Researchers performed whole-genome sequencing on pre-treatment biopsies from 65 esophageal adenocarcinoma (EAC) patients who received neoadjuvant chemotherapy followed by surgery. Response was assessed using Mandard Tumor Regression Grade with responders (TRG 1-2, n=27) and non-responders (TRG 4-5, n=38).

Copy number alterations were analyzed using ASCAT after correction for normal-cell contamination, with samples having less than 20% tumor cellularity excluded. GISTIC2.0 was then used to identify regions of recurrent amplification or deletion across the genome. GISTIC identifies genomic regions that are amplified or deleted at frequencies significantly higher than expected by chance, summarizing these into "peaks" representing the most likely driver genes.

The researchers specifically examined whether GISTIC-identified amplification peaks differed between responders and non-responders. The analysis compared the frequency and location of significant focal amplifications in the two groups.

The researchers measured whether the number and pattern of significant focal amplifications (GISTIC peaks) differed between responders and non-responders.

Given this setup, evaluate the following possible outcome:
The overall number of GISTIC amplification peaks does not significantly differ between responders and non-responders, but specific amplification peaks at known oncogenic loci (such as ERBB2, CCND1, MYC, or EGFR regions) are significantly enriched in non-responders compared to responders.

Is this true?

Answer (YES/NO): NO